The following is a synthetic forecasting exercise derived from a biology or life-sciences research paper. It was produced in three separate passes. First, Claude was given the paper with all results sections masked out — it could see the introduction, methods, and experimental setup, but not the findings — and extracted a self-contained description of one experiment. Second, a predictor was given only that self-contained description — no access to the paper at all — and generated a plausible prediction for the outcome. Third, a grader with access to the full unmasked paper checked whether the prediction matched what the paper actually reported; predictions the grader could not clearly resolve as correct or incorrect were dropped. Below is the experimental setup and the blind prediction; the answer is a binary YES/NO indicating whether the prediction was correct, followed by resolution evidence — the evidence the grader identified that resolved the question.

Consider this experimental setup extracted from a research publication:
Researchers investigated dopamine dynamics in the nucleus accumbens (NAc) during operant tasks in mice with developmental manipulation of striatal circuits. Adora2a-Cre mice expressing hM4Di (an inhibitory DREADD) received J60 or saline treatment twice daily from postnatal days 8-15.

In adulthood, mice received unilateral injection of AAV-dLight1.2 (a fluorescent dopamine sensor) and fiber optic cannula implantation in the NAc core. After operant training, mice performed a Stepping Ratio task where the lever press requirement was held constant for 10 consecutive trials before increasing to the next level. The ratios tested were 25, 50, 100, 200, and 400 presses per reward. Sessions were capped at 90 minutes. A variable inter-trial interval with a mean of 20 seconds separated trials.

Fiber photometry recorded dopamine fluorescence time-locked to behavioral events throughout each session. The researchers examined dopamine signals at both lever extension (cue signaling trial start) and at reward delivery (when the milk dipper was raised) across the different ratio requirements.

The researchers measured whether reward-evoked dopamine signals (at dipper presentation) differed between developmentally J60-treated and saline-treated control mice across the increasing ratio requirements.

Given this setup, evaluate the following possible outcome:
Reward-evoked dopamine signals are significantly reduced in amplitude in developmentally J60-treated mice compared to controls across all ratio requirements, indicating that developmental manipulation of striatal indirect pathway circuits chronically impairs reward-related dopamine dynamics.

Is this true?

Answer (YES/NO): NO